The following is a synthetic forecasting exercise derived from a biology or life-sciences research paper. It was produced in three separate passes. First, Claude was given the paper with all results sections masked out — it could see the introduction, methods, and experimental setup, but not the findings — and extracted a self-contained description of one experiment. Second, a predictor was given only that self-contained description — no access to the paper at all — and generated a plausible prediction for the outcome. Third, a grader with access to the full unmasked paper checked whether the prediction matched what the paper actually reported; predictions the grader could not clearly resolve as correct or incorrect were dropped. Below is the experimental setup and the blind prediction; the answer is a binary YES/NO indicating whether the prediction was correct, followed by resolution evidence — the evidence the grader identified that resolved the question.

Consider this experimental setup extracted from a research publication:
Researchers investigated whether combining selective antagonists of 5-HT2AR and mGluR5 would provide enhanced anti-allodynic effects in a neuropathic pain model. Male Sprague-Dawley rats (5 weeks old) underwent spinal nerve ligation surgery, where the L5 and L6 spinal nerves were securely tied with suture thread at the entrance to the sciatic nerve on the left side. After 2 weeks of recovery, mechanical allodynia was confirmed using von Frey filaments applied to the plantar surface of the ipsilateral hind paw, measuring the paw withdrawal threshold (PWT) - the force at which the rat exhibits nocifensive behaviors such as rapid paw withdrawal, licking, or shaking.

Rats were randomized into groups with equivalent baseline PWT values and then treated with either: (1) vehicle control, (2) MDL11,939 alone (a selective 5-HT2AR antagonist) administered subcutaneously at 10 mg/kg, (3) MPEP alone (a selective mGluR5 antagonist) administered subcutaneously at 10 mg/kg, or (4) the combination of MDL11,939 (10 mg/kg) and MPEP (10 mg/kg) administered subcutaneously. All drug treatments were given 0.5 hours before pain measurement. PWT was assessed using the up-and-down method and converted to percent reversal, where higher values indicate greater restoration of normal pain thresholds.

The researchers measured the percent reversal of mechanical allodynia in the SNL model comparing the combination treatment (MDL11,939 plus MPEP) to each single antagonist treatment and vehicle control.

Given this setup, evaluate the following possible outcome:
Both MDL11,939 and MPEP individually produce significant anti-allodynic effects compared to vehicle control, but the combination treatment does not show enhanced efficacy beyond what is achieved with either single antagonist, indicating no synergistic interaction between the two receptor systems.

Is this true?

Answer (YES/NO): NO